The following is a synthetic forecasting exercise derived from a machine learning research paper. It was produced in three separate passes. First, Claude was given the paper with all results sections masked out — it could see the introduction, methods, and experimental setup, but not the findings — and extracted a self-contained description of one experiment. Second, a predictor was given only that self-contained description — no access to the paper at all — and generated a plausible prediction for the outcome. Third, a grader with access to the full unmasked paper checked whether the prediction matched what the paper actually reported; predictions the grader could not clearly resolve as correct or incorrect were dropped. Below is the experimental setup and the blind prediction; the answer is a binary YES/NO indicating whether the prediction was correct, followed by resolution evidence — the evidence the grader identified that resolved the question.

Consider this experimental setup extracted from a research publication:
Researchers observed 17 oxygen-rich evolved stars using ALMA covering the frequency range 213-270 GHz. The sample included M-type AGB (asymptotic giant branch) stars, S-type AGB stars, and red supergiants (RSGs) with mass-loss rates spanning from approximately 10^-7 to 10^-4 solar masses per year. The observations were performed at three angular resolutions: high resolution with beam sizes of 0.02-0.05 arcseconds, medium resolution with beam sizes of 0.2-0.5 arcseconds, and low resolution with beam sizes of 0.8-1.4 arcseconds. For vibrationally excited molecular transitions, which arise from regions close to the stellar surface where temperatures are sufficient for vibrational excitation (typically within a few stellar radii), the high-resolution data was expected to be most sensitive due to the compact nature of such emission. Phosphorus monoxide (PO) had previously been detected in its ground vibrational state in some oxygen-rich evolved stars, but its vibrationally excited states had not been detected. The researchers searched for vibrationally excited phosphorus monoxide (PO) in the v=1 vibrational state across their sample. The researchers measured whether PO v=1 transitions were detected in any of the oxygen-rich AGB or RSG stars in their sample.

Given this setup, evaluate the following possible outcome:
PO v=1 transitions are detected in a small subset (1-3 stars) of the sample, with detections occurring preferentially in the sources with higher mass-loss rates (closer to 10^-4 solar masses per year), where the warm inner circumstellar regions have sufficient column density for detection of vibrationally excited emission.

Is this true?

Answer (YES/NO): NO